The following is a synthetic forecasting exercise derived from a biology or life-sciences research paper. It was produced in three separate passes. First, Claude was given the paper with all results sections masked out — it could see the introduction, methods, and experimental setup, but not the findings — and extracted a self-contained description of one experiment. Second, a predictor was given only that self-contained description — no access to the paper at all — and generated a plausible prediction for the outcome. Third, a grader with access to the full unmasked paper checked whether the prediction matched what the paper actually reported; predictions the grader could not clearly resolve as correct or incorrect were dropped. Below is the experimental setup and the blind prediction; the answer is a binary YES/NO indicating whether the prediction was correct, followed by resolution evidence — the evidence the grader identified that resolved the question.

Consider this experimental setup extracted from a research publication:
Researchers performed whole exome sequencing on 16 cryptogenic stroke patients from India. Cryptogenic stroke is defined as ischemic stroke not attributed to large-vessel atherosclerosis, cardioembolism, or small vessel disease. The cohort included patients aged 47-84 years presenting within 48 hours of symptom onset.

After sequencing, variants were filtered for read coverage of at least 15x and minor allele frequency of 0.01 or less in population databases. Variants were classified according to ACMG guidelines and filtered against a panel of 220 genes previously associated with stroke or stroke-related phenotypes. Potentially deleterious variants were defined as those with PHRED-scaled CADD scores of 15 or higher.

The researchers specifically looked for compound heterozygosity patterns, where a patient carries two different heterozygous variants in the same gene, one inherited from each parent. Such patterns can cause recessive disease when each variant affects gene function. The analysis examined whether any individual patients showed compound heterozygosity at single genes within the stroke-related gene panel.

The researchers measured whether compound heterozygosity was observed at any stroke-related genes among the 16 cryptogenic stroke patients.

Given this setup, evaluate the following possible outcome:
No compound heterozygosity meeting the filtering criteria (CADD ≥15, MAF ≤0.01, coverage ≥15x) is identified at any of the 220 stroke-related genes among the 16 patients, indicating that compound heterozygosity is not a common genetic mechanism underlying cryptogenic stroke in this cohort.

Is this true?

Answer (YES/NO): NO